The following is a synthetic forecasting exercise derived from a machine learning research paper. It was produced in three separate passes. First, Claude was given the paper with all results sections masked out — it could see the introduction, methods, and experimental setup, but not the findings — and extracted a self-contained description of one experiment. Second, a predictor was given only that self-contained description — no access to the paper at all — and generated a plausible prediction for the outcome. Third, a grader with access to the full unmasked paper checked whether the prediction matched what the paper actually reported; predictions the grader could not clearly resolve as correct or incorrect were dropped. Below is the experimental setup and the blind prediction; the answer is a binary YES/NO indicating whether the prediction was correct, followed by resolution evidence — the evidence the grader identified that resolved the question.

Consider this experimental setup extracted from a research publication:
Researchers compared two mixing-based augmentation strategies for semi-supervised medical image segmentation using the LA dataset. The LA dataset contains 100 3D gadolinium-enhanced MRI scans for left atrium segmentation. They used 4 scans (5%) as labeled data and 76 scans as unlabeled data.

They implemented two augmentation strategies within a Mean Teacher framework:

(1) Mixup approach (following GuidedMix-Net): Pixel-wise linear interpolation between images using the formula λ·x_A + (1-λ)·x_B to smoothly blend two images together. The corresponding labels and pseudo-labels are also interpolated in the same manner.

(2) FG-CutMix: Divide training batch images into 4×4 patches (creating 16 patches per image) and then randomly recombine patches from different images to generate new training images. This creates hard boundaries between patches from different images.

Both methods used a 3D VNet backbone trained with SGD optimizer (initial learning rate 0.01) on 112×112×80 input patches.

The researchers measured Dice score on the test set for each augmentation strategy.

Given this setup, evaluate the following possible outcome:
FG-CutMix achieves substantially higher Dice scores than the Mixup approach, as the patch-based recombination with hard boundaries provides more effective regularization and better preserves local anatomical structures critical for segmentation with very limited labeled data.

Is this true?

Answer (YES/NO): YES